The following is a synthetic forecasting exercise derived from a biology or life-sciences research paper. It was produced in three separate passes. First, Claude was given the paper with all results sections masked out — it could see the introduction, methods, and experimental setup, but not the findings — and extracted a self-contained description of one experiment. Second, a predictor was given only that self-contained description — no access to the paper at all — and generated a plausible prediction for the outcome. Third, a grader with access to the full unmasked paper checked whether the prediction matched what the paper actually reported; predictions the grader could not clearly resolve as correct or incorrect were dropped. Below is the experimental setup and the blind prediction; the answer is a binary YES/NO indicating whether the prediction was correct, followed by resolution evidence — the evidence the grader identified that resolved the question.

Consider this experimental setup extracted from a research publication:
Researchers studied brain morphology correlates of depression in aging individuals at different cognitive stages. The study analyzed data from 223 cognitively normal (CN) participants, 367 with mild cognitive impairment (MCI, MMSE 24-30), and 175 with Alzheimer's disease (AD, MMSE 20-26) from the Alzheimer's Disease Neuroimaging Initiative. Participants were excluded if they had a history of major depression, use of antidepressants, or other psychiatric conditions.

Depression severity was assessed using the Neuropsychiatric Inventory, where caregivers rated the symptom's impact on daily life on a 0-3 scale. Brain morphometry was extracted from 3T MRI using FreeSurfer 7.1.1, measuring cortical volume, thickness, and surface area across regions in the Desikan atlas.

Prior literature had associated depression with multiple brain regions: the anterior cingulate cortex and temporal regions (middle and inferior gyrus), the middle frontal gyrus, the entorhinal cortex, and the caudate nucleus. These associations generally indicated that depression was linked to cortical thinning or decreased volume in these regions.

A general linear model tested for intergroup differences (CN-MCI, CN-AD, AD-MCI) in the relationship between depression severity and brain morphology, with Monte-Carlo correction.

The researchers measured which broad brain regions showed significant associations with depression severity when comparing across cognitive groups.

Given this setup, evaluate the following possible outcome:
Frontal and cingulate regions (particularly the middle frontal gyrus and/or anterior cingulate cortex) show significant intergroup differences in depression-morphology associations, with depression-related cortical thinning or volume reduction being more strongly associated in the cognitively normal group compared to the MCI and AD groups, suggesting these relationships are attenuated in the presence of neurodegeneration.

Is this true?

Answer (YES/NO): NO